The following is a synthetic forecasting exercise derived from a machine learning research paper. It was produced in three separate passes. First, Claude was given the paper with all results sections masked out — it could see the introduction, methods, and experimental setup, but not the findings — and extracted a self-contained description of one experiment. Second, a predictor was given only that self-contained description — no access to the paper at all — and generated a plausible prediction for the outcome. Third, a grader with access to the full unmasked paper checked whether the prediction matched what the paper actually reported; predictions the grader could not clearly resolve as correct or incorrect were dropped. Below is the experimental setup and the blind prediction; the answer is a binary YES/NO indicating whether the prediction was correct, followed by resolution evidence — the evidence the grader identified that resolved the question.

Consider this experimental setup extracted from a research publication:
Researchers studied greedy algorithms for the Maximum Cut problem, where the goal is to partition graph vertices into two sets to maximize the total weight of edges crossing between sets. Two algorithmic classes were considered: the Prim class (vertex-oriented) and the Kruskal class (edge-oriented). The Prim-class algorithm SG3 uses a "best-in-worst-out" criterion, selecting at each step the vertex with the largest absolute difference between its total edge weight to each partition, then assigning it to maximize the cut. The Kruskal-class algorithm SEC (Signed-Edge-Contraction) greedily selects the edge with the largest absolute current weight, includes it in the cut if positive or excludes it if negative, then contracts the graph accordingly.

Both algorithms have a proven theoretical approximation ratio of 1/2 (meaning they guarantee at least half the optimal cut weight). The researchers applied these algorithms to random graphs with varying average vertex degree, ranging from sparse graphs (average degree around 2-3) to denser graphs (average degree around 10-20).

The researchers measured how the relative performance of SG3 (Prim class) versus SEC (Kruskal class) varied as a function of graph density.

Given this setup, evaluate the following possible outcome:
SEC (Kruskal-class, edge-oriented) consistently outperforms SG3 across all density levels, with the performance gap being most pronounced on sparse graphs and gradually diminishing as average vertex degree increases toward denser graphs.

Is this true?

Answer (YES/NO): NO